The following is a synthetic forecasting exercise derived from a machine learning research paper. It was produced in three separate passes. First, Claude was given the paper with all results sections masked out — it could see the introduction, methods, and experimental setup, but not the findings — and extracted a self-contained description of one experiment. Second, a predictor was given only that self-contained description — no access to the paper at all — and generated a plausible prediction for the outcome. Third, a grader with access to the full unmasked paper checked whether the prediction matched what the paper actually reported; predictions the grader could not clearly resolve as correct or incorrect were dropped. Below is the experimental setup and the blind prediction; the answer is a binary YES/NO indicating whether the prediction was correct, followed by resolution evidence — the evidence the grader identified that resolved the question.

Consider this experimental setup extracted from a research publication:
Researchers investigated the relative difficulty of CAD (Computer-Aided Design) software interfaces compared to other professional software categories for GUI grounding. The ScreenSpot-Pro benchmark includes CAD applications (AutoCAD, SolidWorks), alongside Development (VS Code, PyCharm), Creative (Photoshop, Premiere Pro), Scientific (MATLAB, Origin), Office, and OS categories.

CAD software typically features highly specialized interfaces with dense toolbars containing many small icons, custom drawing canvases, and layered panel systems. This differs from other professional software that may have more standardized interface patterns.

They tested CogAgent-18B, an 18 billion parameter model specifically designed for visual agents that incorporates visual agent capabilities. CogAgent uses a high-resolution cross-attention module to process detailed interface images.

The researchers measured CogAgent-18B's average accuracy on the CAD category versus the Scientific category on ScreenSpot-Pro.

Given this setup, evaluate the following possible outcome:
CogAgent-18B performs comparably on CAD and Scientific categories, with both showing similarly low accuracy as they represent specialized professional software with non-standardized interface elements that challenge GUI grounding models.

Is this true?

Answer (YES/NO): NO